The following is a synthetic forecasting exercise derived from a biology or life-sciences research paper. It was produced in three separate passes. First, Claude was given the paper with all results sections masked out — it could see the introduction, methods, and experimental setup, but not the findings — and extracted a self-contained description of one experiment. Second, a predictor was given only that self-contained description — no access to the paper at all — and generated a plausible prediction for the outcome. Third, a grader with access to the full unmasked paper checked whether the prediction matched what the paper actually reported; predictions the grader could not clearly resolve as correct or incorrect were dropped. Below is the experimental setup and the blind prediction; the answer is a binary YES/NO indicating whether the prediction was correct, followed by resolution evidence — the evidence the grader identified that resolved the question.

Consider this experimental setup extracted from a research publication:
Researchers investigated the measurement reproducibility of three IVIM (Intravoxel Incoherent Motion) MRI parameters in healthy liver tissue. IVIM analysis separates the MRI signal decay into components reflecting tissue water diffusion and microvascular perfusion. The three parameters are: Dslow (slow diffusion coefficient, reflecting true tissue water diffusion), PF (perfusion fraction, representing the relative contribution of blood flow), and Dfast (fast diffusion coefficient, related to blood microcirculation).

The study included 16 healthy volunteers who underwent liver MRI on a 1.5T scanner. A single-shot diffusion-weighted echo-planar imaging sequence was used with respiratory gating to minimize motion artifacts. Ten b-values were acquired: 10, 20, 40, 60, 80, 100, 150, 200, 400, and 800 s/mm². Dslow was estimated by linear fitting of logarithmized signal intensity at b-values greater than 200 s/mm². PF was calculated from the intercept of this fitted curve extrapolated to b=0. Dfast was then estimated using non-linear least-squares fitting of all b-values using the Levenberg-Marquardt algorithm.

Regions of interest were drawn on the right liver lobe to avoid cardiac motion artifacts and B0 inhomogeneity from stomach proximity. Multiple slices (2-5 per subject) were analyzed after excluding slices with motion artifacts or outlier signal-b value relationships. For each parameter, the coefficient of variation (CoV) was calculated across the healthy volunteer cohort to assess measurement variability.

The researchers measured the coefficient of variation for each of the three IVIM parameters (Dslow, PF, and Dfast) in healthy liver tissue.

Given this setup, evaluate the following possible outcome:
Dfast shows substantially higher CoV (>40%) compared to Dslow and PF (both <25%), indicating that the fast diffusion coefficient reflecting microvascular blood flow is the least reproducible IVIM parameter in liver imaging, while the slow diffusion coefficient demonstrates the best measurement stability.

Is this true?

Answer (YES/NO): NO